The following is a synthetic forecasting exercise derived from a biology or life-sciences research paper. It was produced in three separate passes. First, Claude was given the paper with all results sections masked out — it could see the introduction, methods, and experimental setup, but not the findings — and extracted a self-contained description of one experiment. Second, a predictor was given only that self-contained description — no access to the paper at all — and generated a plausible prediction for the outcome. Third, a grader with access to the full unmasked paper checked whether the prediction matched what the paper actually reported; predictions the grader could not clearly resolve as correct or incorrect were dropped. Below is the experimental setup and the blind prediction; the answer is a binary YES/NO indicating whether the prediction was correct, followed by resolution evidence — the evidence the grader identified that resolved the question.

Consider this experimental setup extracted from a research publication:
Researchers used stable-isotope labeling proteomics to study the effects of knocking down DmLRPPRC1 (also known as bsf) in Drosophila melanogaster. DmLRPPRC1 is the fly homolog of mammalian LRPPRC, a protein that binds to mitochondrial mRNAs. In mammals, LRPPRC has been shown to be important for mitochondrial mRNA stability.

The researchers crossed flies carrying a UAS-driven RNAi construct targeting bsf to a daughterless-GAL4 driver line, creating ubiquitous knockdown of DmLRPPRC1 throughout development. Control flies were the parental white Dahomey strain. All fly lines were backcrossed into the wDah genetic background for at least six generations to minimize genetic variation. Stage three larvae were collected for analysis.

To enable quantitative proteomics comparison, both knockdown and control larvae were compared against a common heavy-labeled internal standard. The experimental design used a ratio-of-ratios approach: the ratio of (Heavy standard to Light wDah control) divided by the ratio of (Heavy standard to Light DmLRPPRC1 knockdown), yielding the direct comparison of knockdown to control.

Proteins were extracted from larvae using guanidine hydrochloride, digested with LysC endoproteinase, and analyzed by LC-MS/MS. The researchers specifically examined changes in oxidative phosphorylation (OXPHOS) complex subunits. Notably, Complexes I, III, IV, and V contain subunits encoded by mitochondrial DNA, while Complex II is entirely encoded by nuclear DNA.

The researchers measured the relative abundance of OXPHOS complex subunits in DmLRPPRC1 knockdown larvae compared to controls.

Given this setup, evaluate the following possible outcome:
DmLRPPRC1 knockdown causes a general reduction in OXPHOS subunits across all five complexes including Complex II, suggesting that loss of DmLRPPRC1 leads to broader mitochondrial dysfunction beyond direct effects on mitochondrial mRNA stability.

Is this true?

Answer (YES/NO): NO